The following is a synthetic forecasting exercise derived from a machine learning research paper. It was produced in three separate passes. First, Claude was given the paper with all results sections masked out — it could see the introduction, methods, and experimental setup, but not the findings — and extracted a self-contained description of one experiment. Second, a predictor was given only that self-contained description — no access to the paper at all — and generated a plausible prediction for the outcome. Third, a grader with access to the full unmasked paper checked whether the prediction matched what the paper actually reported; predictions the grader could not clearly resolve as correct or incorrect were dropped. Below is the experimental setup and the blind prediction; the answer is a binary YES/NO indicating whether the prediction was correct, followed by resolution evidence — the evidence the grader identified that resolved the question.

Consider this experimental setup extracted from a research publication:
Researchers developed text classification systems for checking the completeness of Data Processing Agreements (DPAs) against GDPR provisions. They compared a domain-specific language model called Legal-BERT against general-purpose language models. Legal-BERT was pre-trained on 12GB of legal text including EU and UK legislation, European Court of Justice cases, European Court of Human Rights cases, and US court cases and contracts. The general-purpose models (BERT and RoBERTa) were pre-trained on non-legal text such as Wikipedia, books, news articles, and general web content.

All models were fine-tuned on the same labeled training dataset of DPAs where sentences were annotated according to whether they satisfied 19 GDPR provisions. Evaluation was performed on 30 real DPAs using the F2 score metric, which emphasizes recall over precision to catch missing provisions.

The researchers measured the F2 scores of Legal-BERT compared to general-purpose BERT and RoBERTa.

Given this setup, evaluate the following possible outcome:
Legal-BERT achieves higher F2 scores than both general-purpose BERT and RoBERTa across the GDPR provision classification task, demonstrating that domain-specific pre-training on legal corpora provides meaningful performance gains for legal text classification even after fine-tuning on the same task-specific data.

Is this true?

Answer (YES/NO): NO